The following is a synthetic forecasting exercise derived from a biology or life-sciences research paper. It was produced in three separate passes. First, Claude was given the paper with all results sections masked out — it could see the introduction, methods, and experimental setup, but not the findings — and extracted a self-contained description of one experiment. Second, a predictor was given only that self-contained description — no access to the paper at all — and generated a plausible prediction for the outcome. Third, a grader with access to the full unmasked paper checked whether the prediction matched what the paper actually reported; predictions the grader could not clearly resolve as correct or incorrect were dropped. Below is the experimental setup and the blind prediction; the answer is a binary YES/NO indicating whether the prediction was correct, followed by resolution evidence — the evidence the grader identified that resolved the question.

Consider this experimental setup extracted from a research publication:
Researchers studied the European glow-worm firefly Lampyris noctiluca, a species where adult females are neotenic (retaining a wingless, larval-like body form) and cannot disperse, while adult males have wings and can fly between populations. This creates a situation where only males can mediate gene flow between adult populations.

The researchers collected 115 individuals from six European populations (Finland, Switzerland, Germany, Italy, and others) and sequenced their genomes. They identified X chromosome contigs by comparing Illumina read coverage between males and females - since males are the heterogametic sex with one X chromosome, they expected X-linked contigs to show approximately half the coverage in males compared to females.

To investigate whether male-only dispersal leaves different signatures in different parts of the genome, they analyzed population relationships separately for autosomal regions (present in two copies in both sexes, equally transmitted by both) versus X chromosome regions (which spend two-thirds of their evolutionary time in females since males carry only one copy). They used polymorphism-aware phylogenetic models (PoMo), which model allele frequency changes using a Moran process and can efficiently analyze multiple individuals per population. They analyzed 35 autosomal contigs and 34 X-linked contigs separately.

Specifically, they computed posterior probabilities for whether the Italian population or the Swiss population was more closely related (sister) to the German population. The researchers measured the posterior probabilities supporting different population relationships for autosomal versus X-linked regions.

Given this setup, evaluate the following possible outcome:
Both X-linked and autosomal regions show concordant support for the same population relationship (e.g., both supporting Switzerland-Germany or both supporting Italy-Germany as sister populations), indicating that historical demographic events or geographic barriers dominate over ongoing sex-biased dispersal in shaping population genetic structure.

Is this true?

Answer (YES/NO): NO